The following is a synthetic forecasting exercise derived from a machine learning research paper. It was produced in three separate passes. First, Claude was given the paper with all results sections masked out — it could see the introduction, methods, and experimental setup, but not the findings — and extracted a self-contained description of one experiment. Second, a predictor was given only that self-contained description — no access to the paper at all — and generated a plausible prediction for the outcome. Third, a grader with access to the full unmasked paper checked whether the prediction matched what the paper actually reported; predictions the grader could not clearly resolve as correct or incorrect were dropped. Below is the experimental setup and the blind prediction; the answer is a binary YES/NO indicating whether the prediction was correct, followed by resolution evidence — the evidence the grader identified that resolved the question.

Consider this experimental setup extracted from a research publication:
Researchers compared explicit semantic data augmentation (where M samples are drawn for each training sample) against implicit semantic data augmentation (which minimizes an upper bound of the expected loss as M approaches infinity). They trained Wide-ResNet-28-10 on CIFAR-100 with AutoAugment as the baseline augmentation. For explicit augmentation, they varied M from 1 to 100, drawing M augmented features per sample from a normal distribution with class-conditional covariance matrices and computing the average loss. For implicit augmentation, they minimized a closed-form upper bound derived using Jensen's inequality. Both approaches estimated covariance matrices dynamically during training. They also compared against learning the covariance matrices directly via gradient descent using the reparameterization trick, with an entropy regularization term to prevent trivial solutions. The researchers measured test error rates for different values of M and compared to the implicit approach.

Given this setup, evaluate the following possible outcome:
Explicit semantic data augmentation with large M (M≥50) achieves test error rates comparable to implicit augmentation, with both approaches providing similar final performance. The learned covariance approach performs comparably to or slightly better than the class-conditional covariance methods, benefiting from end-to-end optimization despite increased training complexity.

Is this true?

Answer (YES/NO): NO